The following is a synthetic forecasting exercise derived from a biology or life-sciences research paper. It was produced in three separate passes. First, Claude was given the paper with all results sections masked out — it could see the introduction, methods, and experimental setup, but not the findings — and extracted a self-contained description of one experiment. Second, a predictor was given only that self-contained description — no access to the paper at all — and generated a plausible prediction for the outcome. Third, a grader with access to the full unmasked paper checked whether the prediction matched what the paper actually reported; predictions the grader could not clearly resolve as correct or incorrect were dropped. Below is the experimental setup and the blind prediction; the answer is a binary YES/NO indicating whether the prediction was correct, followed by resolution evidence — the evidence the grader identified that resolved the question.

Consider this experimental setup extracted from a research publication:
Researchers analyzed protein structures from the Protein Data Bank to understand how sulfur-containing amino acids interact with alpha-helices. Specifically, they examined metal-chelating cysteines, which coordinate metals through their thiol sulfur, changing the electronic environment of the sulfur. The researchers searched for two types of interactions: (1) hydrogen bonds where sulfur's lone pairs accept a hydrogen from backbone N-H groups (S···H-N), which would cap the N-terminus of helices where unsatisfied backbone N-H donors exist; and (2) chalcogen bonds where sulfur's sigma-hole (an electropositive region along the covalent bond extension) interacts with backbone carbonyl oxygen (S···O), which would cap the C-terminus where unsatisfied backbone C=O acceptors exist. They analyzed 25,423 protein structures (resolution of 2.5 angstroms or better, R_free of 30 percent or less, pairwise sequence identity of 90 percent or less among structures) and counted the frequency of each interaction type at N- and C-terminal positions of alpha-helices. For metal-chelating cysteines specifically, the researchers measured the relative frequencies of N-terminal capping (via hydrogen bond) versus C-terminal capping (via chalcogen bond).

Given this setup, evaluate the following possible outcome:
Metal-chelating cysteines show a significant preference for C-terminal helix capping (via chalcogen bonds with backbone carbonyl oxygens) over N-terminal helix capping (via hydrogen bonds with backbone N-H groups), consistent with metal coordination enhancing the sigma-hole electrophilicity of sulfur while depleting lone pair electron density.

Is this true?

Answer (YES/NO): NO